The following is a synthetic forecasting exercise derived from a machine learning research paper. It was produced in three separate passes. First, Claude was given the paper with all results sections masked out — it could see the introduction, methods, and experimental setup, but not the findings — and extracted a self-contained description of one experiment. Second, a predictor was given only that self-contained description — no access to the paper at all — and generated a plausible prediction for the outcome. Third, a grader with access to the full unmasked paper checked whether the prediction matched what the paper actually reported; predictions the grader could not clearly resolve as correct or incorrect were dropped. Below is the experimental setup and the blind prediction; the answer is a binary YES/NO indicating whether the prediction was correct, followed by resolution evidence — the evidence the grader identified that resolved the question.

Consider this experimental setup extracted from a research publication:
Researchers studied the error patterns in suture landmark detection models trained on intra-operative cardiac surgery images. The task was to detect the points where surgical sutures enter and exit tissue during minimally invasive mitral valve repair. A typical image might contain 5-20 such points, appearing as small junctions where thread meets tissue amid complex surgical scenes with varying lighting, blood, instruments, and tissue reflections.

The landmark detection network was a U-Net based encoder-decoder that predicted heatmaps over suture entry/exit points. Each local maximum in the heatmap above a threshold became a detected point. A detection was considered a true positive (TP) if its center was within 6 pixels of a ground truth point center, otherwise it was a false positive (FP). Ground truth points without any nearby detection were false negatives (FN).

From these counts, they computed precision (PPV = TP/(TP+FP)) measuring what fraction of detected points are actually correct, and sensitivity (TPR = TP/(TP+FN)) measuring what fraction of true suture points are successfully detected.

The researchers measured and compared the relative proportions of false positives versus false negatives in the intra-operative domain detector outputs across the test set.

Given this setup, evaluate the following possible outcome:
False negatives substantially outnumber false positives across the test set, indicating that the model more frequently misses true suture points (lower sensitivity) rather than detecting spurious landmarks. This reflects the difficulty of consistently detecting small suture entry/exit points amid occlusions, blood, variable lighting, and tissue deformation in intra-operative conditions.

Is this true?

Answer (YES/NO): YES